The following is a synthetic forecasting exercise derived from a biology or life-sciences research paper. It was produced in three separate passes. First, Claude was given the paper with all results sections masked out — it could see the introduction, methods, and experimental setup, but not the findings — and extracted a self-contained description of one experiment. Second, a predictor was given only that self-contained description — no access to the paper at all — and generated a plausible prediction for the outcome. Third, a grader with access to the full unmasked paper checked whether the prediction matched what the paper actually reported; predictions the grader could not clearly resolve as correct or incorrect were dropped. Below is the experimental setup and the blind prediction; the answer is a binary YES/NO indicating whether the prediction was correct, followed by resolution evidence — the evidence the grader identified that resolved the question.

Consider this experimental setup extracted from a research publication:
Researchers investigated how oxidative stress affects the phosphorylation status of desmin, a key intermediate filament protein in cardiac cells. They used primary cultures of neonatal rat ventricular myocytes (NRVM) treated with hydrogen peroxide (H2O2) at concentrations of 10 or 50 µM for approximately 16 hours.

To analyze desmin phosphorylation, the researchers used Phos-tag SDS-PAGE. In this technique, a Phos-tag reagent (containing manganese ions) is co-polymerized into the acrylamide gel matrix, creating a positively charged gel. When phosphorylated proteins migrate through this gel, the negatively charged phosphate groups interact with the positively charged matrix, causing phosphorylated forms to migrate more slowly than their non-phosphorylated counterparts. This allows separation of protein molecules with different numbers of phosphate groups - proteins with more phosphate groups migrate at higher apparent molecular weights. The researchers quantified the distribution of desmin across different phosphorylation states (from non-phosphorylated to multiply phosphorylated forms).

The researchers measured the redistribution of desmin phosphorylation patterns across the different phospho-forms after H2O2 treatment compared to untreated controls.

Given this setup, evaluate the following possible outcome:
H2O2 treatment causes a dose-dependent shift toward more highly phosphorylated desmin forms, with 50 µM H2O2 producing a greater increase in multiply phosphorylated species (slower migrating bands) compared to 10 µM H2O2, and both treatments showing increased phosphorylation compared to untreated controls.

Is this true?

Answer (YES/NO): NO